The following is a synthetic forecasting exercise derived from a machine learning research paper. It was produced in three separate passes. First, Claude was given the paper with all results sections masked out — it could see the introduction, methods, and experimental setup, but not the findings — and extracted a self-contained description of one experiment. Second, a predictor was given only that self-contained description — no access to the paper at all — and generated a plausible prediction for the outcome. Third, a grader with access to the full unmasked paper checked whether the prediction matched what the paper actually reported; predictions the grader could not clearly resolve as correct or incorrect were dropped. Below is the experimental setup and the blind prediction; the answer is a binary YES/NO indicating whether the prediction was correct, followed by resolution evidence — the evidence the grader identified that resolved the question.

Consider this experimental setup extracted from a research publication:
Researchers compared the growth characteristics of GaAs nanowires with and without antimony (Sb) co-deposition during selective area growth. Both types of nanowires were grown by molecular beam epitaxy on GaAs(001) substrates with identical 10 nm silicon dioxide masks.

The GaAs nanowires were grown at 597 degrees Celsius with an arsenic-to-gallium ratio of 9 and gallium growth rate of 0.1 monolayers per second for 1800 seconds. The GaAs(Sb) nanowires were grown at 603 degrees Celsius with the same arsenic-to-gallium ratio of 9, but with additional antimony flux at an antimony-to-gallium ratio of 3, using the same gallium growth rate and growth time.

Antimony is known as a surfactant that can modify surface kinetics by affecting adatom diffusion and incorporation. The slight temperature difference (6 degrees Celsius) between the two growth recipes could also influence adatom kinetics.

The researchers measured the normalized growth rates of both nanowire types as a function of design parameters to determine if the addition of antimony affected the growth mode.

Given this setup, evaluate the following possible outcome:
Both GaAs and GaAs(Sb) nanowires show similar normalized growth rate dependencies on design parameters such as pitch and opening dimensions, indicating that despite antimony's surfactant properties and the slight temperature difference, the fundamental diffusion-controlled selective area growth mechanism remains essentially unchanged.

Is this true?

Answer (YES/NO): YES